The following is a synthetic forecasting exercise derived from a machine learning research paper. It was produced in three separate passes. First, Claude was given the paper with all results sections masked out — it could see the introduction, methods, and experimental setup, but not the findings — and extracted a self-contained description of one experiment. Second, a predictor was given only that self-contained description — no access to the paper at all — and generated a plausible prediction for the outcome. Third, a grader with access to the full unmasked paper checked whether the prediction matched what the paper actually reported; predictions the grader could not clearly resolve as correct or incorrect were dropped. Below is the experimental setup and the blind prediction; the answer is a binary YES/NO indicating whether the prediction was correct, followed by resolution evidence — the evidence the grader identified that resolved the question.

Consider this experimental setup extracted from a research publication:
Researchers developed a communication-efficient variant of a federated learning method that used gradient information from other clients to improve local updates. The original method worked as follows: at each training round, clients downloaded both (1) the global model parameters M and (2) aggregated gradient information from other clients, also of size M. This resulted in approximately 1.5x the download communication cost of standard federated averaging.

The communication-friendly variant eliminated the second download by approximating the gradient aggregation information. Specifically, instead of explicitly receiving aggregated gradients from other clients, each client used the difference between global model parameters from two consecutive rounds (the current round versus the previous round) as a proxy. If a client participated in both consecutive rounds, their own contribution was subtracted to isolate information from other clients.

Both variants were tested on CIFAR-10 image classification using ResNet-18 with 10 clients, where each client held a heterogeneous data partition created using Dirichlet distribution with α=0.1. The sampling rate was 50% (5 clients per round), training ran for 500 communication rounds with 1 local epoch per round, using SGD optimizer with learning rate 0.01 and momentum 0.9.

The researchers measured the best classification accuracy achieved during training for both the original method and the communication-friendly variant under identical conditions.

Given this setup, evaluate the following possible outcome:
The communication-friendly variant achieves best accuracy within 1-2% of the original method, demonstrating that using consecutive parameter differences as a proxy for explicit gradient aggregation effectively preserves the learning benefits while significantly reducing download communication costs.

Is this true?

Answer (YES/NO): YES